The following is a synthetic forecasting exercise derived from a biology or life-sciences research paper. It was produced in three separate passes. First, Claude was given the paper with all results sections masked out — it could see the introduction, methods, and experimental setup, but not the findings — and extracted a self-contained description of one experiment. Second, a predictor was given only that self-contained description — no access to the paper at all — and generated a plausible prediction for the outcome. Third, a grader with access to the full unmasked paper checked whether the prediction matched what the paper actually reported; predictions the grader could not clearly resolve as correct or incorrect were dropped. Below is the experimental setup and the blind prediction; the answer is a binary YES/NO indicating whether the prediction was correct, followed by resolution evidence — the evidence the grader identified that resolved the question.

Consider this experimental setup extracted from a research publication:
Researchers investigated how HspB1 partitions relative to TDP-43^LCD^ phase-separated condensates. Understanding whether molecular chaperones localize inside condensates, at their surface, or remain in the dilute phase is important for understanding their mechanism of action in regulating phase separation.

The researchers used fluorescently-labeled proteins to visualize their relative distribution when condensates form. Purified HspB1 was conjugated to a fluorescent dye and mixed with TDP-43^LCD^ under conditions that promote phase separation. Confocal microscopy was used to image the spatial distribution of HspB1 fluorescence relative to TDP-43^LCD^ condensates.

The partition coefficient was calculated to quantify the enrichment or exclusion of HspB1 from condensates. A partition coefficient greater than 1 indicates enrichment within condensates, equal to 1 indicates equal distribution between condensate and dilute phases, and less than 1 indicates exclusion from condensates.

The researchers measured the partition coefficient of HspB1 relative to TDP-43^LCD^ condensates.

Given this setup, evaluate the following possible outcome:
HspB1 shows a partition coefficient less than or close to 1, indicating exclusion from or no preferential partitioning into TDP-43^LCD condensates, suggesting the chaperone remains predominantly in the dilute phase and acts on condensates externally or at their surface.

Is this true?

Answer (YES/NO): NO